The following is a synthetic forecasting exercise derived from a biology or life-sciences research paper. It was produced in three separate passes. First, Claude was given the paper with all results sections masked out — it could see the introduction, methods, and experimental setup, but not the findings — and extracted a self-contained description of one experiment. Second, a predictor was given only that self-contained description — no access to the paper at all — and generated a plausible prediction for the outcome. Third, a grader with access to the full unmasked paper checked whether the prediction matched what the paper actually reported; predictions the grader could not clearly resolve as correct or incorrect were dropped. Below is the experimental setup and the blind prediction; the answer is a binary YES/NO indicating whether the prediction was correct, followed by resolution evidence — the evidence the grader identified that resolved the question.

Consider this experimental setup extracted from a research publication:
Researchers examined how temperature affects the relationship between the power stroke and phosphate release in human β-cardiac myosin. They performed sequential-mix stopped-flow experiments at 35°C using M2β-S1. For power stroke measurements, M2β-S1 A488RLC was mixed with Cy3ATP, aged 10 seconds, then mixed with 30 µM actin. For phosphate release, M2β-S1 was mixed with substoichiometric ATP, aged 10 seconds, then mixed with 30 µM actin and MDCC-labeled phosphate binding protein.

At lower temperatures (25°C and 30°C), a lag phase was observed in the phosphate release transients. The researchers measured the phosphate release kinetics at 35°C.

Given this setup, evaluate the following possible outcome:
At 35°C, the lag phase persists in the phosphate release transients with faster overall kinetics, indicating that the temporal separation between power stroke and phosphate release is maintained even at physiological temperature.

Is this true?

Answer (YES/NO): NO